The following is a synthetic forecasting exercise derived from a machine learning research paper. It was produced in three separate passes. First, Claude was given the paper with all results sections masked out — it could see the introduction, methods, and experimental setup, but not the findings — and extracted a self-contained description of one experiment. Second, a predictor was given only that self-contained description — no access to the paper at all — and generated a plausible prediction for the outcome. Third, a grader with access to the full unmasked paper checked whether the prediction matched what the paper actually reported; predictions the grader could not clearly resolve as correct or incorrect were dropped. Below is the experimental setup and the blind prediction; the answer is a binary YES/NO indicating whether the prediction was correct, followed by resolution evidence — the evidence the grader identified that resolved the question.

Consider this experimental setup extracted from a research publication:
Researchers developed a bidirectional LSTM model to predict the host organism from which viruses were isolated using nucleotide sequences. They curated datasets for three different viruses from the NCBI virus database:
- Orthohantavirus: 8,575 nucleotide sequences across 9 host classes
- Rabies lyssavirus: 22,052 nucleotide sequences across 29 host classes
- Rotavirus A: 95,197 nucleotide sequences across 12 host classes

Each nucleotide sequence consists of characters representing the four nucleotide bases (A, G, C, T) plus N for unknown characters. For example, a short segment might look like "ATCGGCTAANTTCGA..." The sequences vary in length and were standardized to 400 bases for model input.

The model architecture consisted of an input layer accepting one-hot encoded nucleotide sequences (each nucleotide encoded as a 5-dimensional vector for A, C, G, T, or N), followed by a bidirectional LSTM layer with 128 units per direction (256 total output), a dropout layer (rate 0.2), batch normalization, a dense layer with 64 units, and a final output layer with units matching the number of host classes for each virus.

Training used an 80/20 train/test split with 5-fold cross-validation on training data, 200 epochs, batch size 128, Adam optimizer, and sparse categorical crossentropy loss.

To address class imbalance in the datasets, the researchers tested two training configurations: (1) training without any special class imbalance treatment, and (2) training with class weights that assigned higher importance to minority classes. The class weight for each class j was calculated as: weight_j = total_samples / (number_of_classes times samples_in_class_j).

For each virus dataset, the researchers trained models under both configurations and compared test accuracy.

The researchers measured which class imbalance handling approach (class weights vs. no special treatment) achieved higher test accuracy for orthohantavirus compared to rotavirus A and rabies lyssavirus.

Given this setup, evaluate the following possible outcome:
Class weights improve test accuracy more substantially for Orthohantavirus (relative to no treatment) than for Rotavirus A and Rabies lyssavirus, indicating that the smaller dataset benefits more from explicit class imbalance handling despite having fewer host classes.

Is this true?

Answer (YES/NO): YES